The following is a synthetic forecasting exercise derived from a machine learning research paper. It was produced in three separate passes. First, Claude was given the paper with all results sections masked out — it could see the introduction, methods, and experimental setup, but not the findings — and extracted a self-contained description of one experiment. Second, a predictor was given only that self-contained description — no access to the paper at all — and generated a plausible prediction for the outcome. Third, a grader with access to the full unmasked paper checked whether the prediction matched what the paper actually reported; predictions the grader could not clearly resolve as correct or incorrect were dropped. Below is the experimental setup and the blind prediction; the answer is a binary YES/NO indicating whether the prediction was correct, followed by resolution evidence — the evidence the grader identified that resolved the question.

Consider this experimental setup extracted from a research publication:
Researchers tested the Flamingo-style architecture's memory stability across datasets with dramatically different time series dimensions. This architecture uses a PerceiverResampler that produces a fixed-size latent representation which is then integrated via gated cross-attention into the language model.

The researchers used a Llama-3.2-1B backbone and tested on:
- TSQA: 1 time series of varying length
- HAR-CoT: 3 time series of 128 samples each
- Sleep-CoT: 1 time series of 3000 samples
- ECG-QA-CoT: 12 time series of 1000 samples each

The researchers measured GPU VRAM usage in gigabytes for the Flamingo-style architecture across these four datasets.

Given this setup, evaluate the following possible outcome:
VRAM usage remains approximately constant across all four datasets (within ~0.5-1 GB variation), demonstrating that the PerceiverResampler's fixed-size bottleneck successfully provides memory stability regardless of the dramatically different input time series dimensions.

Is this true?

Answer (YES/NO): NO